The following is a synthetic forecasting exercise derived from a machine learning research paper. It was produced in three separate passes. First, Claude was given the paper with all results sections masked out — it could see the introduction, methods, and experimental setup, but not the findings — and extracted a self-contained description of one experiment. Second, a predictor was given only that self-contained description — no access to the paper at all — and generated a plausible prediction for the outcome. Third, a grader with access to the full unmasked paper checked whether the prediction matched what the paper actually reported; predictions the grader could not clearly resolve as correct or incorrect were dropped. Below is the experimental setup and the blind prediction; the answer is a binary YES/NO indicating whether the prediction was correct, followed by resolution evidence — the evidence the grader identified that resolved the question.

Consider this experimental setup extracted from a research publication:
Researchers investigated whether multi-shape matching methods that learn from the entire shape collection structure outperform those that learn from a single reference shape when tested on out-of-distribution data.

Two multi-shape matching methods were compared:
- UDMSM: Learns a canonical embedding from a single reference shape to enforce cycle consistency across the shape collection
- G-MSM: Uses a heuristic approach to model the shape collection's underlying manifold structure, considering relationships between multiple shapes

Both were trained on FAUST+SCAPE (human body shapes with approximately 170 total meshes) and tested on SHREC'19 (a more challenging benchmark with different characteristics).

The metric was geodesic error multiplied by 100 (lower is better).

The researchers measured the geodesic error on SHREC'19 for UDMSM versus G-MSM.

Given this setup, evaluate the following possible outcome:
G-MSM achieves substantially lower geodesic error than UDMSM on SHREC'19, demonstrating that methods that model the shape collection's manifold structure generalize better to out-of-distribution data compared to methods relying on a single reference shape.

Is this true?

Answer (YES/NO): YES